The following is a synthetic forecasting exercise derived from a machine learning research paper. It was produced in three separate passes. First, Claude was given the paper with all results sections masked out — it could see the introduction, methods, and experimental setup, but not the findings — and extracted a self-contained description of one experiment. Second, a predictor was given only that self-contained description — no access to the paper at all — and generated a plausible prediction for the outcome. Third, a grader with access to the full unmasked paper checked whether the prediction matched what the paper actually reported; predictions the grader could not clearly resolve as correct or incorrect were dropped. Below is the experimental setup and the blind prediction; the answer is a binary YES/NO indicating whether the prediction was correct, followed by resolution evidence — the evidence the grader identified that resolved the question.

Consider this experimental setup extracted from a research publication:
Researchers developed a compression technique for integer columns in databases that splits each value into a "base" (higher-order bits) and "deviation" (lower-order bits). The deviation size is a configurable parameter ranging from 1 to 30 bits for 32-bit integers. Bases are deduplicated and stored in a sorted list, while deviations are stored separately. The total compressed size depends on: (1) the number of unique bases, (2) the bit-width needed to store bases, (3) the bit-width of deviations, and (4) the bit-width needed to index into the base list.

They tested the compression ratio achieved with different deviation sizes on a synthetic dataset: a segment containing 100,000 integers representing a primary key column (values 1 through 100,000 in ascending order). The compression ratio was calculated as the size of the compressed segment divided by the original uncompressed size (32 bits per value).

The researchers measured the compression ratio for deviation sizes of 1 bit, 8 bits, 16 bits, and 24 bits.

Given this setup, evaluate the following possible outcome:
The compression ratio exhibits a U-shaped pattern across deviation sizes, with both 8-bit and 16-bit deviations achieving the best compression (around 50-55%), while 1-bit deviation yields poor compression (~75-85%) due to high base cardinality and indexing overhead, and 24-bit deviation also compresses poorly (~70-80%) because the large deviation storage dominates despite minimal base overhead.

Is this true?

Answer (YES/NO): NO